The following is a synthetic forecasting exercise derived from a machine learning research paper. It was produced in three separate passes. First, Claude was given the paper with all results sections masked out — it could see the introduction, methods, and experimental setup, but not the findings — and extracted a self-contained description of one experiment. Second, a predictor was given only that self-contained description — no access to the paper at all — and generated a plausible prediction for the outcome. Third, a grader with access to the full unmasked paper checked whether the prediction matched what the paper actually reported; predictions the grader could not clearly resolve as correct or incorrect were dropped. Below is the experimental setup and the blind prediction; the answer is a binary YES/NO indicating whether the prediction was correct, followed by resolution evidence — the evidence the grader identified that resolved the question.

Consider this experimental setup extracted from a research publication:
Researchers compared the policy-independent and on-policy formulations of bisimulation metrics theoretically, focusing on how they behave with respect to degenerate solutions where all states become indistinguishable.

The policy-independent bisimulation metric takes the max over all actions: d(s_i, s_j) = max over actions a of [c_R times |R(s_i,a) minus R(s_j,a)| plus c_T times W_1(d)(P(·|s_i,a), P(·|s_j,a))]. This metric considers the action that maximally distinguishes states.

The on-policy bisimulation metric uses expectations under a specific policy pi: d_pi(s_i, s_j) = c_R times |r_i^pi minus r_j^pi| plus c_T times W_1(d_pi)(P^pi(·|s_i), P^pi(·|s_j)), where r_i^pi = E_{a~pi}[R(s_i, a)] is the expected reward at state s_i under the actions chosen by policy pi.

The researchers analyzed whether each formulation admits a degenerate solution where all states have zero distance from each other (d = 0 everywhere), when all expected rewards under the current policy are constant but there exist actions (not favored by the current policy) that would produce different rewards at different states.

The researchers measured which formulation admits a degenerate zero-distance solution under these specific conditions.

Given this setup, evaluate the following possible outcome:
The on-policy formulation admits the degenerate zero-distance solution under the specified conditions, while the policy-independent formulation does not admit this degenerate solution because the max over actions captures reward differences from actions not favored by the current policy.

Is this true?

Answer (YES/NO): YES